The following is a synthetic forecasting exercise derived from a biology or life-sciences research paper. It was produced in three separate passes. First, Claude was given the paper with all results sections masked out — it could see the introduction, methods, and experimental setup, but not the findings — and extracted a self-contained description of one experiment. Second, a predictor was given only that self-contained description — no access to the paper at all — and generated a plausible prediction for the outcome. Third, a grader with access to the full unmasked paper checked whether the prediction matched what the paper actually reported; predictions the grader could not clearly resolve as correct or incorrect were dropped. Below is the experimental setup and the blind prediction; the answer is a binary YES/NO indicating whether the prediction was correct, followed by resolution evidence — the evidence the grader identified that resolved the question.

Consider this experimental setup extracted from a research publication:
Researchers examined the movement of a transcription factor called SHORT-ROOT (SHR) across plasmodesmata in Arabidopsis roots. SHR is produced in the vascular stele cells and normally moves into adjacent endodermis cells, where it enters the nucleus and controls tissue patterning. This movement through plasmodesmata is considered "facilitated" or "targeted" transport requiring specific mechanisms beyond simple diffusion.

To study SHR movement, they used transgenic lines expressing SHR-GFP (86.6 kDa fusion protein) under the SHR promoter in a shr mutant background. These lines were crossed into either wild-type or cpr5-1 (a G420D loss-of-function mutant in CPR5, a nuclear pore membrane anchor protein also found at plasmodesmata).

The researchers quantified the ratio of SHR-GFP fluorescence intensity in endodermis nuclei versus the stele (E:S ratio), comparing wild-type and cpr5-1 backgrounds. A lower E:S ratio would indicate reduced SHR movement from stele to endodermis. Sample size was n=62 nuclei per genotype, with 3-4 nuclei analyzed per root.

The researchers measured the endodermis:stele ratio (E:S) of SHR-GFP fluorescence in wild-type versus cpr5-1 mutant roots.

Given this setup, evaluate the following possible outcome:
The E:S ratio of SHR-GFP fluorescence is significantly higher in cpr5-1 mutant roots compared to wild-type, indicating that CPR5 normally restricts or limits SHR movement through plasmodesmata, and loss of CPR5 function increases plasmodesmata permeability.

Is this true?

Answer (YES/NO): NO